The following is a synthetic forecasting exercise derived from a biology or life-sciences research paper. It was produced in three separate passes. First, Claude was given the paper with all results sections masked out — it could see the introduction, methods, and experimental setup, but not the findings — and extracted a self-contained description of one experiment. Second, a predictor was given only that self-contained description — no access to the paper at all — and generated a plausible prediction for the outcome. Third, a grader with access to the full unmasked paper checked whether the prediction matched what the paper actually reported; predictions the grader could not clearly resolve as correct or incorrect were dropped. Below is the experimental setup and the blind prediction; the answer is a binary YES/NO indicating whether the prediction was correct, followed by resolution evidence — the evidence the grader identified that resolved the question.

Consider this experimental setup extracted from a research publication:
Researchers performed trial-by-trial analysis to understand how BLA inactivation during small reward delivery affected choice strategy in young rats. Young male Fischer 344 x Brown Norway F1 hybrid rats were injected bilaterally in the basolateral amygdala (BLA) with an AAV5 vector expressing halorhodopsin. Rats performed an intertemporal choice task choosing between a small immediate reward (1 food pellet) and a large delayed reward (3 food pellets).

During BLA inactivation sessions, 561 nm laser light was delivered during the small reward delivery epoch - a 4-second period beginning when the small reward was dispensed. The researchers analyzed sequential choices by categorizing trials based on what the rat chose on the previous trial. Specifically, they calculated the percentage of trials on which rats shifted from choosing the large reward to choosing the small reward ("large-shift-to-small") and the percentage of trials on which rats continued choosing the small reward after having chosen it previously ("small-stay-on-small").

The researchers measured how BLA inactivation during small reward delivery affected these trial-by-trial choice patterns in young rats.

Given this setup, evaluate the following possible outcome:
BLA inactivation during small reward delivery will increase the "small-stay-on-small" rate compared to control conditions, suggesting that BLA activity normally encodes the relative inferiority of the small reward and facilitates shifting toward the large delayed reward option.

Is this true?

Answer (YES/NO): YES